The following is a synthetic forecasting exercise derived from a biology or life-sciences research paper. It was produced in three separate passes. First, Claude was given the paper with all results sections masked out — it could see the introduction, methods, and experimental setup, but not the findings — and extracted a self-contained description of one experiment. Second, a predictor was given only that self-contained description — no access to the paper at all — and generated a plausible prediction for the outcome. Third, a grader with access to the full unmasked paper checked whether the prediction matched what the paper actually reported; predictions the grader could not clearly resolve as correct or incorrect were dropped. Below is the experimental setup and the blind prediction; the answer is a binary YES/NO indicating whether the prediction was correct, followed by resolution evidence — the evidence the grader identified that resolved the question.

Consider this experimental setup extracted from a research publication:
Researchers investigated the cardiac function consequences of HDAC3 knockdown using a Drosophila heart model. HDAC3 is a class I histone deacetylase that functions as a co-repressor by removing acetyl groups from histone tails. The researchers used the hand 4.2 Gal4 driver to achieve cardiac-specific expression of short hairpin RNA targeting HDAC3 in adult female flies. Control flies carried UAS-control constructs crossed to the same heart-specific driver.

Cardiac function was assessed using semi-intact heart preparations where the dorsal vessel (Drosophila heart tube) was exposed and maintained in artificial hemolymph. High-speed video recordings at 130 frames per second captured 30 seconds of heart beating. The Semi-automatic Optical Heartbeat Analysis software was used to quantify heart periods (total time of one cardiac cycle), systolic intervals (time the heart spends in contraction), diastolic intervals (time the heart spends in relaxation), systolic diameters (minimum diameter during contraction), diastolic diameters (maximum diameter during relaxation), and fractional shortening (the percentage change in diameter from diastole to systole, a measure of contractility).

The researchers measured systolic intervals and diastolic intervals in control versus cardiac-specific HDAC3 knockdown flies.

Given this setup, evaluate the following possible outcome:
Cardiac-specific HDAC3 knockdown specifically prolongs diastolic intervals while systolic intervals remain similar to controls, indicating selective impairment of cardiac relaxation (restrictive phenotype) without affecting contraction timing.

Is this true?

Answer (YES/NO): NO